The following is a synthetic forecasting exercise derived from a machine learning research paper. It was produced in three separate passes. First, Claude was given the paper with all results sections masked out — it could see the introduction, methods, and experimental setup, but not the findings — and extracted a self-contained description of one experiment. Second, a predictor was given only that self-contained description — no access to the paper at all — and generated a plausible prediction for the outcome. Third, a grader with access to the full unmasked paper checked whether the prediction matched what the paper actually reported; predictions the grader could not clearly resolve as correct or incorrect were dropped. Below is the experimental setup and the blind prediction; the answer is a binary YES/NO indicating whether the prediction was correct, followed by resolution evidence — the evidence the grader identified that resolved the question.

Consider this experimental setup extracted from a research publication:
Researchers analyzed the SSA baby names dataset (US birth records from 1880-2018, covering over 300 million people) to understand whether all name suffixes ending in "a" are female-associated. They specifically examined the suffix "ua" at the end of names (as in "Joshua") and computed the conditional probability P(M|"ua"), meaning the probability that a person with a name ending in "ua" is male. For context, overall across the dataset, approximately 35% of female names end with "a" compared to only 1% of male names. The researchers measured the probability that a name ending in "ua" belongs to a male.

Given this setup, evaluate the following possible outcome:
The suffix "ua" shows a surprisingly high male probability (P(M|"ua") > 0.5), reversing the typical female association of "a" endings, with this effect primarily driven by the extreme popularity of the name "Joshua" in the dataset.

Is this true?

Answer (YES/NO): NO